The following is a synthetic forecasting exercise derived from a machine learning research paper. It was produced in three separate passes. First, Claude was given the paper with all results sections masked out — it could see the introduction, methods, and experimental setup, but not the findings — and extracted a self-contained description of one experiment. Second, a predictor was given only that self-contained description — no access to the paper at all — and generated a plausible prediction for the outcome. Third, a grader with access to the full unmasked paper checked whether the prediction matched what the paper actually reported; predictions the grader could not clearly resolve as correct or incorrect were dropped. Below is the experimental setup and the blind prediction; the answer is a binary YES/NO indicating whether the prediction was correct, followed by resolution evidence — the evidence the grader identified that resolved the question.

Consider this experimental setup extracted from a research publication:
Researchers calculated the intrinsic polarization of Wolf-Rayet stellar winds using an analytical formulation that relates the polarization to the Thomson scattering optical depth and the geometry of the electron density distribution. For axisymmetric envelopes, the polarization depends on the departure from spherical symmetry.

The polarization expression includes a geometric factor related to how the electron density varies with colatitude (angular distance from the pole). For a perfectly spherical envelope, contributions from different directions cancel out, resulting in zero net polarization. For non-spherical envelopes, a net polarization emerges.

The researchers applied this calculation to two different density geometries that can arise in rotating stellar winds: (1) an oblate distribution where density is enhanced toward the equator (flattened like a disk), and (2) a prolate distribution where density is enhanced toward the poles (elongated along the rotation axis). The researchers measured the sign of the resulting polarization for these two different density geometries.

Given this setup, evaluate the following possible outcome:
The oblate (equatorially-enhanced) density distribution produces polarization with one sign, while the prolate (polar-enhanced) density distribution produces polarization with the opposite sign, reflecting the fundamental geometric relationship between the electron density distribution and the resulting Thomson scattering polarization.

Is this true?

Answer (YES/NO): YES